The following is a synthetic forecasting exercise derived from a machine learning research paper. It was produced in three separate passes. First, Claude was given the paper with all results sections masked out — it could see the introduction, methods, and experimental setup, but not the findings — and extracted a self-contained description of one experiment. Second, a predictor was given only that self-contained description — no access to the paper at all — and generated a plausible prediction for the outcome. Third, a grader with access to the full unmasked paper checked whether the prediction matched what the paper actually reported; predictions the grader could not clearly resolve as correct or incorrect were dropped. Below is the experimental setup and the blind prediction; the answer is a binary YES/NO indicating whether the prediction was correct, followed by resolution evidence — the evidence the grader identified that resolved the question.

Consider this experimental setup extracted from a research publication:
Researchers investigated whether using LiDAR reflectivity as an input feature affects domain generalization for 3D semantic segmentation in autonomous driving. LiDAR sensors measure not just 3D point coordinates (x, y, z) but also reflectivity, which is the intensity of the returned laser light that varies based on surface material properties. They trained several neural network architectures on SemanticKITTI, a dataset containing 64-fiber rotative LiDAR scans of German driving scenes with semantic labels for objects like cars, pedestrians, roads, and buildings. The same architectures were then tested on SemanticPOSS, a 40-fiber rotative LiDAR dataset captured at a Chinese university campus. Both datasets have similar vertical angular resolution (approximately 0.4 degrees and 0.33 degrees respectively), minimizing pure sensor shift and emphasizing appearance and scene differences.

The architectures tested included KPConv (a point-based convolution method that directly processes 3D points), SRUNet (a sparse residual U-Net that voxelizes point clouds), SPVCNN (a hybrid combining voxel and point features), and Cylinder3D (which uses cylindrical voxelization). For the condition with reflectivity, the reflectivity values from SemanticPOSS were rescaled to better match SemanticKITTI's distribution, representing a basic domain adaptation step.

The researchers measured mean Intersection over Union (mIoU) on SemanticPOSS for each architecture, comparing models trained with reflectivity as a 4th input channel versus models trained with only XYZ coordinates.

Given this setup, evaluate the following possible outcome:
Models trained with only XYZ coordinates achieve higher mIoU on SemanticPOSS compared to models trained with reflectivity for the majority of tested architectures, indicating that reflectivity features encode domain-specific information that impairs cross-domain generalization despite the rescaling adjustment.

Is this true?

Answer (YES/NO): YES